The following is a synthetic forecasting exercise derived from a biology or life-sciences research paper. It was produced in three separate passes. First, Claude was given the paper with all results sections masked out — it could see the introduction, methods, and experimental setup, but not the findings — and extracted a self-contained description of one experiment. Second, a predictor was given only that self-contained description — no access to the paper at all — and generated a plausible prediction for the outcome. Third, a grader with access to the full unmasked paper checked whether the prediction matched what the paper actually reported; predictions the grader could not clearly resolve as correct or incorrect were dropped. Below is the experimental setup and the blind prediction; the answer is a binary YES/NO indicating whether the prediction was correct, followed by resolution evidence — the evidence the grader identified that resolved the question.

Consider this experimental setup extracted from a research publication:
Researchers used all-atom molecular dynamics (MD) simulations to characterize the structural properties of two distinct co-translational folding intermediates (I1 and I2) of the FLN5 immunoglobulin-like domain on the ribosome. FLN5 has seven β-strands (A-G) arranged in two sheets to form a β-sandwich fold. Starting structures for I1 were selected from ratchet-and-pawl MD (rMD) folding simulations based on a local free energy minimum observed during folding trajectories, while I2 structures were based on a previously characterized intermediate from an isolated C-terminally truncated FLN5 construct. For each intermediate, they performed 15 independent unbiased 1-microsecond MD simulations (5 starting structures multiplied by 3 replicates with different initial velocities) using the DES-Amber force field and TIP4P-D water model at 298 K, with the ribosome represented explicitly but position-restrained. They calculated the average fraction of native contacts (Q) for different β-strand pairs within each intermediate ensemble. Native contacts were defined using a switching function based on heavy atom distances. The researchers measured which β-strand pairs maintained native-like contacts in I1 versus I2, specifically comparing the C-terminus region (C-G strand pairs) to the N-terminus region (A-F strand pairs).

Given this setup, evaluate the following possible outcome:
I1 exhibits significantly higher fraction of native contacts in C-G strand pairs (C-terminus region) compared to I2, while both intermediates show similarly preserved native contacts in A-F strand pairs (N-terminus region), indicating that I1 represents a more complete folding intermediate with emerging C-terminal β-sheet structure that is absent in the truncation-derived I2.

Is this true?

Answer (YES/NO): NO